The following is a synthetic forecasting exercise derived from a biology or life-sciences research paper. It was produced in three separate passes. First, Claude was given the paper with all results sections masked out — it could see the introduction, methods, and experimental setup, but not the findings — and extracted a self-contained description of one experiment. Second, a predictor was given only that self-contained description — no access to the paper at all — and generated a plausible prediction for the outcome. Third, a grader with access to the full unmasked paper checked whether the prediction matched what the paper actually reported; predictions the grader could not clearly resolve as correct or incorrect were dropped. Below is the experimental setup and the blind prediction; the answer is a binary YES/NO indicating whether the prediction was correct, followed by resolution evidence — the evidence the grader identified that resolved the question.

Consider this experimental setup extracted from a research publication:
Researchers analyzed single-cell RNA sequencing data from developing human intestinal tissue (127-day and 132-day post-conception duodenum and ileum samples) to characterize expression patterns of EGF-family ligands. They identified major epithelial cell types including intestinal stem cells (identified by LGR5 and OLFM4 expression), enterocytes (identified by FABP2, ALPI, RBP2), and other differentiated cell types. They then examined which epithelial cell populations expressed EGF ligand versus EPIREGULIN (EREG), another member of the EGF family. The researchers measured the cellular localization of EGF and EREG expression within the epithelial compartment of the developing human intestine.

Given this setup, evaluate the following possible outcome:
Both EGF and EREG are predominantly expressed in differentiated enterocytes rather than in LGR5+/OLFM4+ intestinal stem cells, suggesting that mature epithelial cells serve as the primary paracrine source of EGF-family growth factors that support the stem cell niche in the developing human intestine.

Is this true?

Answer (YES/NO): NO